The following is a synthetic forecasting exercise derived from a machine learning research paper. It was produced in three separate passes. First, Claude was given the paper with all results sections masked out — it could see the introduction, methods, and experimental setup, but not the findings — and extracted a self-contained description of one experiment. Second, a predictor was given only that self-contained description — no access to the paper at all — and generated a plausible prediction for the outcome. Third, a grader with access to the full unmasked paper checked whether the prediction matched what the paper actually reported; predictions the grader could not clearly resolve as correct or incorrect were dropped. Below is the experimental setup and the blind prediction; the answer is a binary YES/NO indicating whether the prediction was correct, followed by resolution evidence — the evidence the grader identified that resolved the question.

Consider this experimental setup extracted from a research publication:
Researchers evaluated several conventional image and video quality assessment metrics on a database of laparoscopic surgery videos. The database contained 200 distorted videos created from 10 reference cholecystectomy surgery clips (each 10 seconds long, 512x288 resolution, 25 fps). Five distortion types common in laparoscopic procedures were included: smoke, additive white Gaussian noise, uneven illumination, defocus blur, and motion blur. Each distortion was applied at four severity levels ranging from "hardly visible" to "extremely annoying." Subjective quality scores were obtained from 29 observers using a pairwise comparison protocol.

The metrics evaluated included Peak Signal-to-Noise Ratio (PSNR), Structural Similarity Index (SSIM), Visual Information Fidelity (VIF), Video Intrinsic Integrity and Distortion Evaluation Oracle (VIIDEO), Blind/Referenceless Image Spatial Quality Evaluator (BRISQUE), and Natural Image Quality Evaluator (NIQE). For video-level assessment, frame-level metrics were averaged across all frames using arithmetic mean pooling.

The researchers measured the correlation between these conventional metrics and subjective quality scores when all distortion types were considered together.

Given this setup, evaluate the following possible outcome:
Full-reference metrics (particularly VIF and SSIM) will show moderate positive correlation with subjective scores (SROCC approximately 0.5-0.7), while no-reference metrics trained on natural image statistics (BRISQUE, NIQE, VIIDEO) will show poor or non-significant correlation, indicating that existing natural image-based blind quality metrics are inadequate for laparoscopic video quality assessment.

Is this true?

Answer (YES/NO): YES